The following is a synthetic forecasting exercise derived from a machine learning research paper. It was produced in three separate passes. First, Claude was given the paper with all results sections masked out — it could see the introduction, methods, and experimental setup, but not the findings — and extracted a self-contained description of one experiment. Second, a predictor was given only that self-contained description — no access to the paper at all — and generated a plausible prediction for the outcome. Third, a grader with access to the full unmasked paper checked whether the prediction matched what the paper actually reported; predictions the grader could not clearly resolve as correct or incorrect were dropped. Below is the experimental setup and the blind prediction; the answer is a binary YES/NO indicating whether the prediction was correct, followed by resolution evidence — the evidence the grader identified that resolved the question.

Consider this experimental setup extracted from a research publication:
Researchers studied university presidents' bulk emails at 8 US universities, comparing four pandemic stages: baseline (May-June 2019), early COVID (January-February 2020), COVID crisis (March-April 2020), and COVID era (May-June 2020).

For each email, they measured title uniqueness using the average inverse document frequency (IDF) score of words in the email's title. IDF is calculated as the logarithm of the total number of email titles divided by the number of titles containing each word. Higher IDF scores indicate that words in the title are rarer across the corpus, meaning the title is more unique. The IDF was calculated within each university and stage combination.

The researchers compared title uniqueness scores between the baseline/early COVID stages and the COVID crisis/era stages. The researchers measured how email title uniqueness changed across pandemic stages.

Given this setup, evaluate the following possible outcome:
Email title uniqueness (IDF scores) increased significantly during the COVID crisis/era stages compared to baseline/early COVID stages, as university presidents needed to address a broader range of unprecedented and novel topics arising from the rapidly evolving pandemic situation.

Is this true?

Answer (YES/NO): NO